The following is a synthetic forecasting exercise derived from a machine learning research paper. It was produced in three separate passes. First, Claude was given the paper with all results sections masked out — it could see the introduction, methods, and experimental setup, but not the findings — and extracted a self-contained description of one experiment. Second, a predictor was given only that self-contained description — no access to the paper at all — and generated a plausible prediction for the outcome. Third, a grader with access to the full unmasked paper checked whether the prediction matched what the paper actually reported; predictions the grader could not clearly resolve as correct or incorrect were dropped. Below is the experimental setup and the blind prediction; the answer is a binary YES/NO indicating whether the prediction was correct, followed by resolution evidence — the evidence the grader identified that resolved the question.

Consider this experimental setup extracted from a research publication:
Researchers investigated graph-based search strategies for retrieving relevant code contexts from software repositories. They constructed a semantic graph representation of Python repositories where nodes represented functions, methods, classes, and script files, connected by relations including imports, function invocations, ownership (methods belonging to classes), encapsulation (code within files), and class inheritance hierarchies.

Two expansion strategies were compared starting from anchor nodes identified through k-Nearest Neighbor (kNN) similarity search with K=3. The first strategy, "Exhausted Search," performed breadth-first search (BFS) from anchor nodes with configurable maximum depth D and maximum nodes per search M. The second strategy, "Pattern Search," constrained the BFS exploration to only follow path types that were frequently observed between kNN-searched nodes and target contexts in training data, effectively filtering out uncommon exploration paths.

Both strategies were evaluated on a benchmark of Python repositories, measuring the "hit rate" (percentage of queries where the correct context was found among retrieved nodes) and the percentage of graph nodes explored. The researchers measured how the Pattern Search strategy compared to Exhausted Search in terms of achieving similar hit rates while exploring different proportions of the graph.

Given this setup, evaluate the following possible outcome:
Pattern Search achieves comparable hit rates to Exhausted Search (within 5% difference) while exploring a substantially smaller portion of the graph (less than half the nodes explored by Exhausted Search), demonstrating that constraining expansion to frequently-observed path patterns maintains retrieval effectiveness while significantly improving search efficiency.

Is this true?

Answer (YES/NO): NO